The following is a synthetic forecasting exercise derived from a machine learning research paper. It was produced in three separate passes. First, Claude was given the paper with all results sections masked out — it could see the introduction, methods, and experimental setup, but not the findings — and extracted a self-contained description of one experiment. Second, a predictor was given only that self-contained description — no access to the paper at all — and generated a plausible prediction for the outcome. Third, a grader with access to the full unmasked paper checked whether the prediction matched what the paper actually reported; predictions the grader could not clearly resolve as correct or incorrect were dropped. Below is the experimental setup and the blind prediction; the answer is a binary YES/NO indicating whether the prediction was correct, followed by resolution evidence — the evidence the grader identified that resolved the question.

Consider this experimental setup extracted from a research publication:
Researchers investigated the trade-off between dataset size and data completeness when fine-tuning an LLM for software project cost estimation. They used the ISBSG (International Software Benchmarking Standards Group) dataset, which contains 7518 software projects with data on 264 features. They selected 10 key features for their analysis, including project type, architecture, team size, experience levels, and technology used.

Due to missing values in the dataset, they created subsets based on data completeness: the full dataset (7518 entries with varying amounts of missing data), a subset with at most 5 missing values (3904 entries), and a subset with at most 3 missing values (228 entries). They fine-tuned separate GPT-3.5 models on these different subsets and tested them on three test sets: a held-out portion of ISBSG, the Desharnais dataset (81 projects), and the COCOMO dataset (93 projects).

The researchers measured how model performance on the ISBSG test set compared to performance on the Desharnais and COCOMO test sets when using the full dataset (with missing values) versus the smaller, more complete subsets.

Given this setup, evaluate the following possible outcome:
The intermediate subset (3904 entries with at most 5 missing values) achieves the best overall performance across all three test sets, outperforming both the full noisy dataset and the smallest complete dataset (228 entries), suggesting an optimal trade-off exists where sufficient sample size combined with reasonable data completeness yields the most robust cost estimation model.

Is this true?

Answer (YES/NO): NO